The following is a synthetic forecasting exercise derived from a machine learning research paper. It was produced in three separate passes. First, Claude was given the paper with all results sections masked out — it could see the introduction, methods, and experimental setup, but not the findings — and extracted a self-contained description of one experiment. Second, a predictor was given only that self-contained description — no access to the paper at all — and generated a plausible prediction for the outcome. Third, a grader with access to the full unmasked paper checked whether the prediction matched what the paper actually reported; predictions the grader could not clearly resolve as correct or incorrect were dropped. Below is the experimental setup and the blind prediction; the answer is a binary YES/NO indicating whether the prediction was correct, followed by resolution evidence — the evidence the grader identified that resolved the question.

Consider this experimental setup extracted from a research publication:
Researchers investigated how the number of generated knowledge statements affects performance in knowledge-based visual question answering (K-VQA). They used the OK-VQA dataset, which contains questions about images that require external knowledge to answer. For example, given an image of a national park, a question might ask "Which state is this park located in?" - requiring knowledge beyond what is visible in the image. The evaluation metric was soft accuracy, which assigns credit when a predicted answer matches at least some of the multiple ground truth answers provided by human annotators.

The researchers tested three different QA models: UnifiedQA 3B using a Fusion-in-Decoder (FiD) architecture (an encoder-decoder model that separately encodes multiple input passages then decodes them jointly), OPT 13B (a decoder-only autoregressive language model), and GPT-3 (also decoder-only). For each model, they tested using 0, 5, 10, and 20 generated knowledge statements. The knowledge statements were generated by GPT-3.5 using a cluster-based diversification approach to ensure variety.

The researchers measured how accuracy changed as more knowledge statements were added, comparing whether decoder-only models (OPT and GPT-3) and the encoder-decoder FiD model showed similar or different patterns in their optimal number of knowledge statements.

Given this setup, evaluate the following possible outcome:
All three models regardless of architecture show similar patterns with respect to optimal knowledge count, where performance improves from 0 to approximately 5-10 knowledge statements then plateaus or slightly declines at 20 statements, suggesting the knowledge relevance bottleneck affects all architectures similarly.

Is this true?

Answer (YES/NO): NO